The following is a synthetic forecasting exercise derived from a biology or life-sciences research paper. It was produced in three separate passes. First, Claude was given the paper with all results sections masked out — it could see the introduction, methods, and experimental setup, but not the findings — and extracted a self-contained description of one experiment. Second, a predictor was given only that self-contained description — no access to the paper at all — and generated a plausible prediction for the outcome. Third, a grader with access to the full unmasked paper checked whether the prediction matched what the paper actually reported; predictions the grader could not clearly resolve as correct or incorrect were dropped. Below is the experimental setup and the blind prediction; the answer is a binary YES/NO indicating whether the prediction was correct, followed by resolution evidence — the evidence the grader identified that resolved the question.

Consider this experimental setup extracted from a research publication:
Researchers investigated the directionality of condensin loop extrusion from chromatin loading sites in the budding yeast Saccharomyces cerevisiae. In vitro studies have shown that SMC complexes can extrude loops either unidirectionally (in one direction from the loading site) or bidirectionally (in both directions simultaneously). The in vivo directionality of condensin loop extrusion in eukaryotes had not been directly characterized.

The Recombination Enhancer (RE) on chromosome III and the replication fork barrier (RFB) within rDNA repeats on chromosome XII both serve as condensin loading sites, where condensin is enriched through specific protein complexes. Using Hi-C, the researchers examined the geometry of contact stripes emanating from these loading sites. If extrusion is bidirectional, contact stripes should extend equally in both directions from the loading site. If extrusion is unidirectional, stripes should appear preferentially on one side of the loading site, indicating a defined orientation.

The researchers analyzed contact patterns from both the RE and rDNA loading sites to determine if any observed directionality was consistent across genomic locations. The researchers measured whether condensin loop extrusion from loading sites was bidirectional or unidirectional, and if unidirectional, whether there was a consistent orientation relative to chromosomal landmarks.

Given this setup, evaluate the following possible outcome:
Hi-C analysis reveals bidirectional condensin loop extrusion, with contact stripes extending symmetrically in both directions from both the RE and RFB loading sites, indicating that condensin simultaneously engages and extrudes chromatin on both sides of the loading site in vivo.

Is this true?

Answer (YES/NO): NO